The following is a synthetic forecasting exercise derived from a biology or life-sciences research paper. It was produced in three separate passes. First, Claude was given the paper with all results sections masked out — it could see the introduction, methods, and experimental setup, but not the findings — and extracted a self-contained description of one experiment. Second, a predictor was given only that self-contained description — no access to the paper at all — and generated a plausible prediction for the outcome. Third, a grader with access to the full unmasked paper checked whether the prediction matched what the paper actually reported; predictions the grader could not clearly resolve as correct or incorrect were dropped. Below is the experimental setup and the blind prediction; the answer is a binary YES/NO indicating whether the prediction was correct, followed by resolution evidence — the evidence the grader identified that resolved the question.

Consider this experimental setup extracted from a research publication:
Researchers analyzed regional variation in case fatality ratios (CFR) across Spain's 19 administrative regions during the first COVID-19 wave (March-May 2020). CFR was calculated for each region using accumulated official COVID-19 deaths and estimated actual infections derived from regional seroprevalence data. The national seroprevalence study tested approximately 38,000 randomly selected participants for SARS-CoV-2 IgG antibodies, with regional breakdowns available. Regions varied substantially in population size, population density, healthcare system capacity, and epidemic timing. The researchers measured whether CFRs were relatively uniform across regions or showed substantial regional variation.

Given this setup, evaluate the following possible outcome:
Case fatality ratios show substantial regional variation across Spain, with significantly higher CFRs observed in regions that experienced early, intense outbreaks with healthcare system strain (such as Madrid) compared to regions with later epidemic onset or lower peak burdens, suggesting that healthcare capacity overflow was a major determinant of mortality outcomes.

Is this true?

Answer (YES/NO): NO